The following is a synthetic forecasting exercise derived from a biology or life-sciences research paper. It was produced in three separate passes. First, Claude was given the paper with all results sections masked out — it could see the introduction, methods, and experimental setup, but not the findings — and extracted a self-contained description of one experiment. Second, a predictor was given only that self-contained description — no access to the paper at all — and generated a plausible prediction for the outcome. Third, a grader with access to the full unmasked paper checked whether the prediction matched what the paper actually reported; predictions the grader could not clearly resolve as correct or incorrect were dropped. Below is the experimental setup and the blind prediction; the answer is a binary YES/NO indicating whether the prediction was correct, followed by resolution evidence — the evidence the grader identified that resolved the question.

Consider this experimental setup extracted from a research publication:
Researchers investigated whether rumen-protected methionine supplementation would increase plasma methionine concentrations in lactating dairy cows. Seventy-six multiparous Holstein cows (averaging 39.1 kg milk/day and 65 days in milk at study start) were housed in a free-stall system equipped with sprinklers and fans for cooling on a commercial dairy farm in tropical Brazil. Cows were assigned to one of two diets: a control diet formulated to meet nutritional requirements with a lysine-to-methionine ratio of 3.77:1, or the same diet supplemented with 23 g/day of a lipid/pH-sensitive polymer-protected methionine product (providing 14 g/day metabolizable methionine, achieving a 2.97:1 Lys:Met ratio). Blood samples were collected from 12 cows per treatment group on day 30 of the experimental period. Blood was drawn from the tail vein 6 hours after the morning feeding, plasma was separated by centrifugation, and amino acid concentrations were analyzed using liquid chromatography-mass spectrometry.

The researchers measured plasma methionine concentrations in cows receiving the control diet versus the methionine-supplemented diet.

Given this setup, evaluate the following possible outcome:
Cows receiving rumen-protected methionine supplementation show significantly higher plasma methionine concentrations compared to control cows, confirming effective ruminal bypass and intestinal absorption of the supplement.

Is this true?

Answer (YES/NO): YES